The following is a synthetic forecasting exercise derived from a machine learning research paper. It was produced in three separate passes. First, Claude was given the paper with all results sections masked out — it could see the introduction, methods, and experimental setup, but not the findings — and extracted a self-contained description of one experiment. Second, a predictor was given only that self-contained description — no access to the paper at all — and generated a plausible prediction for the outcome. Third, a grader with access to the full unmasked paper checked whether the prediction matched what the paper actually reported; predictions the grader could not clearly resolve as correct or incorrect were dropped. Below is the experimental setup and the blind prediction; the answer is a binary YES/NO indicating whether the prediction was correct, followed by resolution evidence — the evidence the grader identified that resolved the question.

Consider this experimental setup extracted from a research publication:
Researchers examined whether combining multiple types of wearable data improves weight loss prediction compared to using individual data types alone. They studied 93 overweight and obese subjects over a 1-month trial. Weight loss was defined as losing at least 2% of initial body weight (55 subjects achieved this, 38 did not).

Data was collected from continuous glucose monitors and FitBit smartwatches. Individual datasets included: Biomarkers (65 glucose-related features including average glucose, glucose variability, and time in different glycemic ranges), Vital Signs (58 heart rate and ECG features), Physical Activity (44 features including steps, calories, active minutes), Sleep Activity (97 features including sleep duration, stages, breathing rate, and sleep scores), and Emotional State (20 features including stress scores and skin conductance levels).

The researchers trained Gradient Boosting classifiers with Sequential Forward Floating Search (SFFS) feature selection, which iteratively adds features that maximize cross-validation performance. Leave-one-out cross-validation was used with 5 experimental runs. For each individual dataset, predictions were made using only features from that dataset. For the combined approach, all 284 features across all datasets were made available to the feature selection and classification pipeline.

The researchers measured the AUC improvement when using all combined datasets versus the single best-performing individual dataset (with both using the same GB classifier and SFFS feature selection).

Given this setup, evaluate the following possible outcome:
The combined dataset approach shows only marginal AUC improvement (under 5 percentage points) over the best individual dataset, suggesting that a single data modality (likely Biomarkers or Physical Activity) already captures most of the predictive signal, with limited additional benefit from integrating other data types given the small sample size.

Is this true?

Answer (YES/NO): NO